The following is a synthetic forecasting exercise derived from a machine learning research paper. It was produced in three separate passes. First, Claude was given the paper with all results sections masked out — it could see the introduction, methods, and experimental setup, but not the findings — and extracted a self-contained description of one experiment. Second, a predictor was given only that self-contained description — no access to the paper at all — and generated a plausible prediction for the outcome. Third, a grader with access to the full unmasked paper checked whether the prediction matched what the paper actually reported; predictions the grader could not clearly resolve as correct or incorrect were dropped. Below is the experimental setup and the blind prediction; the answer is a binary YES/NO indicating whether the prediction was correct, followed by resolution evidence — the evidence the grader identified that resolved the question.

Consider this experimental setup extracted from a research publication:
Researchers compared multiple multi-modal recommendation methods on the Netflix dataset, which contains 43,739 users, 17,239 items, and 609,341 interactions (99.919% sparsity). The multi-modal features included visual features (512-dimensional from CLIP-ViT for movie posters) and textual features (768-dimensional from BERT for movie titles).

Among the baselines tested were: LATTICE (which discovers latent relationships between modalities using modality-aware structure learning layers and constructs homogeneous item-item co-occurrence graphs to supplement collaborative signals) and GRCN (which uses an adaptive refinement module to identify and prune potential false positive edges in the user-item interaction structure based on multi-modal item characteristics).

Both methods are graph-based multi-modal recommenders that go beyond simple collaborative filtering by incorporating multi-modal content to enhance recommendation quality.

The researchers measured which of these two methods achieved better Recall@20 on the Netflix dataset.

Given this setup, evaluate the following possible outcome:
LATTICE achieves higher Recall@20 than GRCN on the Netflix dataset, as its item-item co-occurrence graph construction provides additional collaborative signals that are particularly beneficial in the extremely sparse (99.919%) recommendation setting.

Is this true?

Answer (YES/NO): NO